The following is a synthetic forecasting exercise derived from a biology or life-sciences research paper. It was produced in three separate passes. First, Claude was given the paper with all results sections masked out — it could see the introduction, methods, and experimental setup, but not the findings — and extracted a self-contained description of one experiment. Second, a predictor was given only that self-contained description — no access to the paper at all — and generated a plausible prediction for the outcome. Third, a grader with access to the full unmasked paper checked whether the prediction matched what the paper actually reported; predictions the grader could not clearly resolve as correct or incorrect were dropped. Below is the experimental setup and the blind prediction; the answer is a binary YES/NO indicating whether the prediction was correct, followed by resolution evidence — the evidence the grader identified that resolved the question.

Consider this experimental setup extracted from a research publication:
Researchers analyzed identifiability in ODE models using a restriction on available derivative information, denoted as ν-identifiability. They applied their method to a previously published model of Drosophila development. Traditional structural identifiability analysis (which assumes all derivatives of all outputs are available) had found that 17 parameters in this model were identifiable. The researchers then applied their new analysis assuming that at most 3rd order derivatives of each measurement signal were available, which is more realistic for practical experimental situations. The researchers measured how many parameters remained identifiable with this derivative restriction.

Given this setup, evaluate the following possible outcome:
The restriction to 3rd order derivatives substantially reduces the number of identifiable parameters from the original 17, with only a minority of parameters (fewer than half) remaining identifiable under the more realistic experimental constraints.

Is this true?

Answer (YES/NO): YES